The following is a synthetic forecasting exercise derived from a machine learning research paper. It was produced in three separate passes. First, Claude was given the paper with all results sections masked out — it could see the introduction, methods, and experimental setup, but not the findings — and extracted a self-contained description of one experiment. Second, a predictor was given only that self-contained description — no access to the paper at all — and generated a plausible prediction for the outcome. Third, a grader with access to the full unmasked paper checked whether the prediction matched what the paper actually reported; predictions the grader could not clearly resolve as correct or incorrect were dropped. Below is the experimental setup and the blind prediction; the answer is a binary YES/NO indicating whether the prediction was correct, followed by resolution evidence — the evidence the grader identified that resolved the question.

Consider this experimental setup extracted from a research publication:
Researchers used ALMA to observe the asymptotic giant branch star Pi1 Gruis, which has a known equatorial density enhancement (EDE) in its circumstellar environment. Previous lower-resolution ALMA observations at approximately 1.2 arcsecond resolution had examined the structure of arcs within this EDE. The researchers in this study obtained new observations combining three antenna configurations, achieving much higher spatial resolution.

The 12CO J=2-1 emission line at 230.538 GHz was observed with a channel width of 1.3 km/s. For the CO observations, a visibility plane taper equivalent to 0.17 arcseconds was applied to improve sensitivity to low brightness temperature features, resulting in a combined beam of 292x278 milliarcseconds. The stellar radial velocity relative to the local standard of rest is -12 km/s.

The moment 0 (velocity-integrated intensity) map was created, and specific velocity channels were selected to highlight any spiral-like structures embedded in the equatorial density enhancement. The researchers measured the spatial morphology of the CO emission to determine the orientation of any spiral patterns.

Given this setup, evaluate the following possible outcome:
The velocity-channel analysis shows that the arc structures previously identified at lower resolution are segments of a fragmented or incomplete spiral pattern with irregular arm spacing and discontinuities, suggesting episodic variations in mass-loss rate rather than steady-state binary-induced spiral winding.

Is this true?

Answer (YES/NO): NO